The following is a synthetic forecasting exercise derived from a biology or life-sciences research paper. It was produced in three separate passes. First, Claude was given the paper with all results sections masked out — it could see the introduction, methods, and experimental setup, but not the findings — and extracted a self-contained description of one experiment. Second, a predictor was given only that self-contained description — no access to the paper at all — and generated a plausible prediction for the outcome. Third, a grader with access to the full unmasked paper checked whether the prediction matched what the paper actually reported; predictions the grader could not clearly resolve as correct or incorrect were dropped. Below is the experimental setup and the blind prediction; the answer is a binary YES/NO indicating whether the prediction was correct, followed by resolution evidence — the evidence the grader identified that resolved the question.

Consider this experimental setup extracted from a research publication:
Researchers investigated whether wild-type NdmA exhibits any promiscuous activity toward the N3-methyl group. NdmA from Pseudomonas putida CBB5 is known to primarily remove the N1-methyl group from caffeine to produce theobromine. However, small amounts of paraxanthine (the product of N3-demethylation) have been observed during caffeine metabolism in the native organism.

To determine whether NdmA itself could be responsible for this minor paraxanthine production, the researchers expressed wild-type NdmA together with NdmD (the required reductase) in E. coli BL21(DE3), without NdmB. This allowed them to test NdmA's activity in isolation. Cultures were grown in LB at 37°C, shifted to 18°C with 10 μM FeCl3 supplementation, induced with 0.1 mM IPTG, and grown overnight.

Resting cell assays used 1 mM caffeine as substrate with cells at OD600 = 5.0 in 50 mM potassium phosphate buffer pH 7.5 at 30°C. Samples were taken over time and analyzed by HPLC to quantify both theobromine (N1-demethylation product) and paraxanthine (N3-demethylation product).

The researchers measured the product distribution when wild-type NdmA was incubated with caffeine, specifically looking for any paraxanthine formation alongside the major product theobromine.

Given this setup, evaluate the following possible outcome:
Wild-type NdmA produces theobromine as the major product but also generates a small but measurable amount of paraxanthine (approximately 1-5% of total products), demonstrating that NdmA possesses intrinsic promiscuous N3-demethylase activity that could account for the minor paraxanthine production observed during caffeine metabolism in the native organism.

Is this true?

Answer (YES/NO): YES